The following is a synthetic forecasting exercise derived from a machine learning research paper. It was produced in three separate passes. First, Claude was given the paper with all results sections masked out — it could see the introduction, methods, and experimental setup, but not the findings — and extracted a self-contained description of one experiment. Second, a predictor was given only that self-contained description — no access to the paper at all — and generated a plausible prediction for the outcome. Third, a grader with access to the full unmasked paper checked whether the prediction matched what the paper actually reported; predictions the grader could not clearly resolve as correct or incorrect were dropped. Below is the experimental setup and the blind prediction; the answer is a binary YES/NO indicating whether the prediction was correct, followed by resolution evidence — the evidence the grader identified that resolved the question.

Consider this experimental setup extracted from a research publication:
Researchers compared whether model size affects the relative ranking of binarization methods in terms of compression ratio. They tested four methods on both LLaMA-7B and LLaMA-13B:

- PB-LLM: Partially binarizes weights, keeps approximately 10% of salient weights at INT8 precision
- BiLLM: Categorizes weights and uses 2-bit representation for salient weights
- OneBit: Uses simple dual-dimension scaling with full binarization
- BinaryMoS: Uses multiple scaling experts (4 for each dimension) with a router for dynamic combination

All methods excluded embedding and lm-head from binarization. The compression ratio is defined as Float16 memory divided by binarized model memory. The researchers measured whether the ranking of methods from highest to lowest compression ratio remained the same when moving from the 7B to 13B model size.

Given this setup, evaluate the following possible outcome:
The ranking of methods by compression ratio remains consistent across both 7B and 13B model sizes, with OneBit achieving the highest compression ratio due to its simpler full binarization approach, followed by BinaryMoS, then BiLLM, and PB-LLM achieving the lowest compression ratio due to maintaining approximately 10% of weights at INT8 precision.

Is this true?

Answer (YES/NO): YES